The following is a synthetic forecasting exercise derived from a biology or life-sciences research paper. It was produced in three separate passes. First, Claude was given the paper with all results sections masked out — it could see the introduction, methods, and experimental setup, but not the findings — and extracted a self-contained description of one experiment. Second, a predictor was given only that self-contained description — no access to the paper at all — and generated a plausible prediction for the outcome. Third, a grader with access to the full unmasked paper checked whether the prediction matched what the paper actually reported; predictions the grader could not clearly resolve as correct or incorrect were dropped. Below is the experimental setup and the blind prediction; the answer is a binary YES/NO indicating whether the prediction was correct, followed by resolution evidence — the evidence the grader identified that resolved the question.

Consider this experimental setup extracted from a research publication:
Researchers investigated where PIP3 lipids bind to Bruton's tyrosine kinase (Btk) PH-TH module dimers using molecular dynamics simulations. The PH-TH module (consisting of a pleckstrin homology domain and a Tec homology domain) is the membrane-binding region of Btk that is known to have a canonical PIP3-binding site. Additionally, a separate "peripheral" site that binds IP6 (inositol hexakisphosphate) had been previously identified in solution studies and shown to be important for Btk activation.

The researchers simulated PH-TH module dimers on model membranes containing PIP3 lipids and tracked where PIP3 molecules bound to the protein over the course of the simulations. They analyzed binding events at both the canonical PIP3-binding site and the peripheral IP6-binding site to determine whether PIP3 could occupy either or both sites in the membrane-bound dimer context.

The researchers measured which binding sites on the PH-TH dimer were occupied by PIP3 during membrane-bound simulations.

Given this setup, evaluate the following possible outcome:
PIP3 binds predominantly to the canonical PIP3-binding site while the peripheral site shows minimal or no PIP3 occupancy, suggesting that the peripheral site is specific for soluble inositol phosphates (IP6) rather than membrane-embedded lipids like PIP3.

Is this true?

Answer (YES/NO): NO